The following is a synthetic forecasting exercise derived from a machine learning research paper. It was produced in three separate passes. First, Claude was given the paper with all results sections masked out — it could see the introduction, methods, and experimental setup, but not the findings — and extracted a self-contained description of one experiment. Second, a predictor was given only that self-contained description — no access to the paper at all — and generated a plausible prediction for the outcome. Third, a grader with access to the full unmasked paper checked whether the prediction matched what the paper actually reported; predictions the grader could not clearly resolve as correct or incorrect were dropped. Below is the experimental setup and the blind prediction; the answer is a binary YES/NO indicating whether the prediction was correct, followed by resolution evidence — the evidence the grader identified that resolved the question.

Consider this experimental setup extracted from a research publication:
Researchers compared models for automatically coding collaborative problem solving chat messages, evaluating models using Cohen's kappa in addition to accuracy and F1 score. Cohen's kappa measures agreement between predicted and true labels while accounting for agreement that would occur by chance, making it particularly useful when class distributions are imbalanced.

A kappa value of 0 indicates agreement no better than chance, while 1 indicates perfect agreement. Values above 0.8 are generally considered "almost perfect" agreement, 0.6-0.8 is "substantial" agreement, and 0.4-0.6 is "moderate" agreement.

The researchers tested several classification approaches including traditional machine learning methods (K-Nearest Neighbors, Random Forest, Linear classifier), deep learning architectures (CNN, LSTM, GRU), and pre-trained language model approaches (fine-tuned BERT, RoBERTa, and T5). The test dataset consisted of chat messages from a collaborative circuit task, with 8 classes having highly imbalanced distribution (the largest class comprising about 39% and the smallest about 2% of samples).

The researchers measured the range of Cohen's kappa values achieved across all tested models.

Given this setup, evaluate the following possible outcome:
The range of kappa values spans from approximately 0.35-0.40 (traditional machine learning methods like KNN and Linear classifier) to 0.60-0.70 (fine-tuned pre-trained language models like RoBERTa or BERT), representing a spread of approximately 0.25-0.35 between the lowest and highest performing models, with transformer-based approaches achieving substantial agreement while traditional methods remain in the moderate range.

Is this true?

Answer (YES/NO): NO